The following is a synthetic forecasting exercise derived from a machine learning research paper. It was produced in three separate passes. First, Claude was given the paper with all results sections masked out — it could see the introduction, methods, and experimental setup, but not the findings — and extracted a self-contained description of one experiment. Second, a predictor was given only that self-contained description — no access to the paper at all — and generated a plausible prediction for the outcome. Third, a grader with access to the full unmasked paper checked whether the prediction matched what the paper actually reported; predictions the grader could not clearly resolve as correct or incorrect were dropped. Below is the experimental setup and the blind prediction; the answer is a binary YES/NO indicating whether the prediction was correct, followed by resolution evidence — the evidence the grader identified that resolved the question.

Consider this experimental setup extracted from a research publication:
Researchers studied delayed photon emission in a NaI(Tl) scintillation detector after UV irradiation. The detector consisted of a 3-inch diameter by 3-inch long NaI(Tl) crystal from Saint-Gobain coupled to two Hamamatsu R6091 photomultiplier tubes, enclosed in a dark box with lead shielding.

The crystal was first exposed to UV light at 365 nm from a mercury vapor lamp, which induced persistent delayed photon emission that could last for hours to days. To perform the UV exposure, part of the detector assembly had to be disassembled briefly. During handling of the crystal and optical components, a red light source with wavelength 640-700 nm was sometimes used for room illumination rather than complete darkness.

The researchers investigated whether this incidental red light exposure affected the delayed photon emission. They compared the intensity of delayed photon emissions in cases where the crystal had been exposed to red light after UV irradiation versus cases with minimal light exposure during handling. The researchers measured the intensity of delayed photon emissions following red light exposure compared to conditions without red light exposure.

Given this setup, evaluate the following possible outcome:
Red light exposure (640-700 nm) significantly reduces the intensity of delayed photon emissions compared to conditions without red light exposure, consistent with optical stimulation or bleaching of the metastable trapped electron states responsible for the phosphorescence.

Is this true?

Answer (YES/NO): YES